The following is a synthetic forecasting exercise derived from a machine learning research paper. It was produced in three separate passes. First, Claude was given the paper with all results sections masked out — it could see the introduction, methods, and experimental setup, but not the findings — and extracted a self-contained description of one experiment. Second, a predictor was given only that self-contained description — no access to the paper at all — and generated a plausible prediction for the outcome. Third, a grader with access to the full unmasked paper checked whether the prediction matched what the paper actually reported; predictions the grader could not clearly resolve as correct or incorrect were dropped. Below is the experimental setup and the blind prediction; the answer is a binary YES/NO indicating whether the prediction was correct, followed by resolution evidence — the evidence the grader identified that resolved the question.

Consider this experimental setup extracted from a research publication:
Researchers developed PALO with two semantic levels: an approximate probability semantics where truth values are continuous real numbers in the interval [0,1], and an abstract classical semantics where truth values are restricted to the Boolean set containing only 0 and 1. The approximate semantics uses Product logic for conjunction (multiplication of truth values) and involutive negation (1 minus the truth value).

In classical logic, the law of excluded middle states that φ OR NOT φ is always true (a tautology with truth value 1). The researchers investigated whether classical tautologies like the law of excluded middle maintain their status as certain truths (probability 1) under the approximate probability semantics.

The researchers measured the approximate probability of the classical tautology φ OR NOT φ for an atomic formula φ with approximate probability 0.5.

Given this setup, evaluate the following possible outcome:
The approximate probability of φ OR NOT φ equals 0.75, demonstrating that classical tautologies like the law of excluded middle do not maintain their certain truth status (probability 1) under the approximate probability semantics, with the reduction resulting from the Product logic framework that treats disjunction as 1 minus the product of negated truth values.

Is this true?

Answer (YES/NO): YES